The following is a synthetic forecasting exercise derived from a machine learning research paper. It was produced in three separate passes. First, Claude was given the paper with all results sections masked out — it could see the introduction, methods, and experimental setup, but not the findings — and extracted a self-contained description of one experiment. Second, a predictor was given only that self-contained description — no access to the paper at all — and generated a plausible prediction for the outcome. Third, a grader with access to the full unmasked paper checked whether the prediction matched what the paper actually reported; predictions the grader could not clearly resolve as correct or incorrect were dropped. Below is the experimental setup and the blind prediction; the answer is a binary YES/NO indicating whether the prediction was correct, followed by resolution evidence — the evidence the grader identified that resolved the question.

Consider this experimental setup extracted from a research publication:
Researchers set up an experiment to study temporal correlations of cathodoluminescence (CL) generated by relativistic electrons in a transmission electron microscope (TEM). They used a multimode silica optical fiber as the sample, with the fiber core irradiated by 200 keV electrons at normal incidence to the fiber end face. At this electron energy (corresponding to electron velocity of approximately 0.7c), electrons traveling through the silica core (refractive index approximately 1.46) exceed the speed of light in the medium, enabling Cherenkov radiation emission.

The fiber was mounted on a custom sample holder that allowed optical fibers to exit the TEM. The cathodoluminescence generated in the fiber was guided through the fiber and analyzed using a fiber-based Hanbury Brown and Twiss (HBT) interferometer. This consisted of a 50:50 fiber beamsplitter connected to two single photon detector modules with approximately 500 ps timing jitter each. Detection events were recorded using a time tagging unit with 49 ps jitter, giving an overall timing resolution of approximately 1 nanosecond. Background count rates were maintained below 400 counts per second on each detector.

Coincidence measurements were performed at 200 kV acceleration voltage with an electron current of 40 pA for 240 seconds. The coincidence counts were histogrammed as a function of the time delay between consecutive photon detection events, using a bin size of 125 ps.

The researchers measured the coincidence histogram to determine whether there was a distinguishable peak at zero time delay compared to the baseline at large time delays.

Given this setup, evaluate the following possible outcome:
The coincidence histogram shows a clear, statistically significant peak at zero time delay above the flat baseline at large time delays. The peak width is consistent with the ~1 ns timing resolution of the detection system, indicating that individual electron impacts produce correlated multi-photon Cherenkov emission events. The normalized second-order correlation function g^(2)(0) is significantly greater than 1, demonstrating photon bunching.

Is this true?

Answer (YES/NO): YES